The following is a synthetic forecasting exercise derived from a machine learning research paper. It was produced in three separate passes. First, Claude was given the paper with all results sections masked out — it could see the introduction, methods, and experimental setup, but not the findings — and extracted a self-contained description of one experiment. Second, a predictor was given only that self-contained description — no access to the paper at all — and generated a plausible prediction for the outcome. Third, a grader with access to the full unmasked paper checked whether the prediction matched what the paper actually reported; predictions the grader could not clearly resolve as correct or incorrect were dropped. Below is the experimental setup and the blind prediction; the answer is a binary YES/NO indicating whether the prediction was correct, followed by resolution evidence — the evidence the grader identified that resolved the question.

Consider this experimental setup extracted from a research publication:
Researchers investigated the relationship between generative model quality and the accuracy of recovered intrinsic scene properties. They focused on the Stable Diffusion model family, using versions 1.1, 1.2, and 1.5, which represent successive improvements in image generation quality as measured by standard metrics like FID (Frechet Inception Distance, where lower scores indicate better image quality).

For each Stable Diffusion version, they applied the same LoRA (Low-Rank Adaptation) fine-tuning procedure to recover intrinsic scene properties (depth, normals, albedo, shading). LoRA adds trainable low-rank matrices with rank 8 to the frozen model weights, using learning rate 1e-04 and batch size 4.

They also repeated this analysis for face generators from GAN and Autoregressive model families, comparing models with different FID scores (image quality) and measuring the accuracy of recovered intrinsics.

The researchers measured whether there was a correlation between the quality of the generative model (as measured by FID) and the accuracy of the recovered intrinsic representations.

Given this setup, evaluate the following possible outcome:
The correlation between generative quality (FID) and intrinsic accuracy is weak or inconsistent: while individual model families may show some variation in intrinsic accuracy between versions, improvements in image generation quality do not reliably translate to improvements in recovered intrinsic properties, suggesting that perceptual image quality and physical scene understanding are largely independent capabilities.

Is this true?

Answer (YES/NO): NO